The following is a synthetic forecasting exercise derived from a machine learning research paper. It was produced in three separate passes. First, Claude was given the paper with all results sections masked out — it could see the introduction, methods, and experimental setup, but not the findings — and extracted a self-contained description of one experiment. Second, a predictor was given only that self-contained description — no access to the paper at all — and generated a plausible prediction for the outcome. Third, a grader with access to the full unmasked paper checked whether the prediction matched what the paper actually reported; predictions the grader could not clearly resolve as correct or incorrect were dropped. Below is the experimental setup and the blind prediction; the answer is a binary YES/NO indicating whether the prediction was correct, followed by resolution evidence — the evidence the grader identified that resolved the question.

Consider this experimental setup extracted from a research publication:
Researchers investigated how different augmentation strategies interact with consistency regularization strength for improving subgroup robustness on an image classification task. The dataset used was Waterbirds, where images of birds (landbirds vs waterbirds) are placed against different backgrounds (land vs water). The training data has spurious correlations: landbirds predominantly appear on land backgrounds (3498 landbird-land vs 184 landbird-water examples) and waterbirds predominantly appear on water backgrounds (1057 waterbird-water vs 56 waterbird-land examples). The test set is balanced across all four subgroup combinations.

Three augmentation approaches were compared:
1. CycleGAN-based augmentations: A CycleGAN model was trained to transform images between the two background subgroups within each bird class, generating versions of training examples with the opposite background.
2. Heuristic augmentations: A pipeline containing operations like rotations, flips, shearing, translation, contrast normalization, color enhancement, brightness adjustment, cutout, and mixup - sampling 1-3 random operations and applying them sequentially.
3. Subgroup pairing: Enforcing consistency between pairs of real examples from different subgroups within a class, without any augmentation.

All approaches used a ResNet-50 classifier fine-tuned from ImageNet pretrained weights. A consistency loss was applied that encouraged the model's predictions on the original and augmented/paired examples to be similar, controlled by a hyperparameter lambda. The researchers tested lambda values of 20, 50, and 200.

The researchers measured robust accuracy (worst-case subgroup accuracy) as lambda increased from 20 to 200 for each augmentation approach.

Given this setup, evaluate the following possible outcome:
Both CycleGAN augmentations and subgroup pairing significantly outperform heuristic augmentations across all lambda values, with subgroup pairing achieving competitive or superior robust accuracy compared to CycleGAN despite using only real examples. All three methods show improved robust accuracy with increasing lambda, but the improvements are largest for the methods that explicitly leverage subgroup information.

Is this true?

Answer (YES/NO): NO